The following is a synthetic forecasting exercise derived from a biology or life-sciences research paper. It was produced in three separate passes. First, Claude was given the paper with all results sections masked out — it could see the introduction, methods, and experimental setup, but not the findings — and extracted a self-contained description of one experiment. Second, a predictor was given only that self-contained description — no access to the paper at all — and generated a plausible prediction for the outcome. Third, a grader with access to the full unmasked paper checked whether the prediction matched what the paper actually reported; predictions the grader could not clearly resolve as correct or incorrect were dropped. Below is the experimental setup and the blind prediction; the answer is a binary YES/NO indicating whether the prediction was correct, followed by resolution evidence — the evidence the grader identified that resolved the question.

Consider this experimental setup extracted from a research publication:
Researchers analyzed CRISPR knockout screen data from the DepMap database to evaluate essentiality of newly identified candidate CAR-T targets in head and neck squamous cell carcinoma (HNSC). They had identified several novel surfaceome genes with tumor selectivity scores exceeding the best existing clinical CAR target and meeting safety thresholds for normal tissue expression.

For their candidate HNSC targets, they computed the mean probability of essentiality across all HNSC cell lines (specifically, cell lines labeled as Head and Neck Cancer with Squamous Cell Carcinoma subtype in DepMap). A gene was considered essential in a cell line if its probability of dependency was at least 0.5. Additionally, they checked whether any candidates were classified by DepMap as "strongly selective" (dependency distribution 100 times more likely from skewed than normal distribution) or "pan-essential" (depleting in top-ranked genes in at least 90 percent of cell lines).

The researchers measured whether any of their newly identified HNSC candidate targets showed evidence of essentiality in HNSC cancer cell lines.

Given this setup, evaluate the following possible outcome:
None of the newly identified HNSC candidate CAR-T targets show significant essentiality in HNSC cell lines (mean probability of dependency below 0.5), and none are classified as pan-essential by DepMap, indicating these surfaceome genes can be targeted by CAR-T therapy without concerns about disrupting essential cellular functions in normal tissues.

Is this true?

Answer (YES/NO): NO